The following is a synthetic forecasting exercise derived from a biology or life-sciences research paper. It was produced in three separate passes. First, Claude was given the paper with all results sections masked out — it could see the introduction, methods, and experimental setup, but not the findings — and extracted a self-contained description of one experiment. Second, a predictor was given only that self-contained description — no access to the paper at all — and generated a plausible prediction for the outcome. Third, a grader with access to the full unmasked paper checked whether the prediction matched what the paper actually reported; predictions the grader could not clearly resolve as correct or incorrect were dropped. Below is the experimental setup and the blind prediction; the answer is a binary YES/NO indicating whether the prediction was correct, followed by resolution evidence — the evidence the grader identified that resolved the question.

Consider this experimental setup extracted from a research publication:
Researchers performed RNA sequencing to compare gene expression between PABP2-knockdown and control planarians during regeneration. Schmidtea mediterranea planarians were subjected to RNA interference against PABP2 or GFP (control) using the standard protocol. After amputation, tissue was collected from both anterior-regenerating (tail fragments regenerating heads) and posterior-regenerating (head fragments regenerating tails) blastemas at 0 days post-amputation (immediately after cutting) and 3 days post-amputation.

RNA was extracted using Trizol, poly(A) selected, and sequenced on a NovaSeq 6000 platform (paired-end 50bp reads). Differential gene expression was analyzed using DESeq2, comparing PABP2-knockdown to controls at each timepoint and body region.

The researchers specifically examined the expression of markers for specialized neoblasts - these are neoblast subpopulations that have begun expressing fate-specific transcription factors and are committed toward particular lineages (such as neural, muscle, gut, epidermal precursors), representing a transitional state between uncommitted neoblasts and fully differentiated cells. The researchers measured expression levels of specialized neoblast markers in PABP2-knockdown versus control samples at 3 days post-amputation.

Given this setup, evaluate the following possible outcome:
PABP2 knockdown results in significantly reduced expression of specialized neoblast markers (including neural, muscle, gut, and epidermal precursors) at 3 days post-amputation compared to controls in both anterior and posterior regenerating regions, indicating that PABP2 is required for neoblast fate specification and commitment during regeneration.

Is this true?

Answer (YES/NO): NO